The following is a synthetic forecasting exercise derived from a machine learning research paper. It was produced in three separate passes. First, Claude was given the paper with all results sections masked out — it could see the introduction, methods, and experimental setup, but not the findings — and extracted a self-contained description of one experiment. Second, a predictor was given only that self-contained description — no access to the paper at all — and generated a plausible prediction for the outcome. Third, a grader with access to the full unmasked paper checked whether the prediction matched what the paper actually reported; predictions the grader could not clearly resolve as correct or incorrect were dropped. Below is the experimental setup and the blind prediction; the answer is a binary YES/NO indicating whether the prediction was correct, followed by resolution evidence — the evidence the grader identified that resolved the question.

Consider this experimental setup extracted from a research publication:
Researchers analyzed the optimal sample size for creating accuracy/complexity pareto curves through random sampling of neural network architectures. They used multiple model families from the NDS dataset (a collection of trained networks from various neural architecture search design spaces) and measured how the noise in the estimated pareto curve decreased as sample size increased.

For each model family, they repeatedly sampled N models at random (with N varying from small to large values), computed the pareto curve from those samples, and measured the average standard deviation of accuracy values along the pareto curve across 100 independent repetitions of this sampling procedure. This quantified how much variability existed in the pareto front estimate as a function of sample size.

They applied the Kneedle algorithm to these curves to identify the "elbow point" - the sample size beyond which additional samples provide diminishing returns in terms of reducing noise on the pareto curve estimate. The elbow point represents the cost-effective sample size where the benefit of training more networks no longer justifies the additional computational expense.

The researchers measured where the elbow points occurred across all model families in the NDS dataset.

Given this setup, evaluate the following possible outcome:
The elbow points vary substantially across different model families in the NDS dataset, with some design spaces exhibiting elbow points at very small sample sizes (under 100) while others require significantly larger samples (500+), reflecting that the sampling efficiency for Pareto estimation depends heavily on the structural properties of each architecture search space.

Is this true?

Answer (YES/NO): NO